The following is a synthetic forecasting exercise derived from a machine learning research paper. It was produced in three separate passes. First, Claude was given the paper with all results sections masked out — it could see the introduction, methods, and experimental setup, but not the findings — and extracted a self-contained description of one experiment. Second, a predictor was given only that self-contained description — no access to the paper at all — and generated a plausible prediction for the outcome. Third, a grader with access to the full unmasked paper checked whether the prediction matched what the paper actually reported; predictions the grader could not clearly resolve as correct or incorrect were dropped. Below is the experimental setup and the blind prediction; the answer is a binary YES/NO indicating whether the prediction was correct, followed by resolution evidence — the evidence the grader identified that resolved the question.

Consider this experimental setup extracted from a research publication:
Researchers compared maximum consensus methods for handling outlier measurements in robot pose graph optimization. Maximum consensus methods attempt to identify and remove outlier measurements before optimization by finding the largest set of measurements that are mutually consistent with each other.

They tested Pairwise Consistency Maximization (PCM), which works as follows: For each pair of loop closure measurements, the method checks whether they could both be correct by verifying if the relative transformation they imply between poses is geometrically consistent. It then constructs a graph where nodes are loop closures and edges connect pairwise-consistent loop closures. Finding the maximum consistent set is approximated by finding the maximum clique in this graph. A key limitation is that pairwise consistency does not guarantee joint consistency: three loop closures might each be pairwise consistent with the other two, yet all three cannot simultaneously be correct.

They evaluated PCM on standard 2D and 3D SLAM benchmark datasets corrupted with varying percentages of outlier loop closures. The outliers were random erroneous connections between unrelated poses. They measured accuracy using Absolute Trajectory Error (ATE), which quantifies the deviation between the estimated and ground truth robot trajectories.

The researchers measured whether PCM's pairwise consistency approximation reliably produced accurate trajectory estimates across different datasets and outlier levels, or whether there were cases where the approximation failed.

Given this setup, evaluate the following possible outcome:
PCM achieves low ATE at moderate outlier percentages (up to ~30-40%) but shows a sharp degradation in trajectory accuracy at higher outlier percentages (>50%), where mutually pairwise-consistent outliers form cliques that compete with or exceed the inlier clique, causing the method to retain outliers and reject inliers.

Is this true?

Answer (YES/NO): NO